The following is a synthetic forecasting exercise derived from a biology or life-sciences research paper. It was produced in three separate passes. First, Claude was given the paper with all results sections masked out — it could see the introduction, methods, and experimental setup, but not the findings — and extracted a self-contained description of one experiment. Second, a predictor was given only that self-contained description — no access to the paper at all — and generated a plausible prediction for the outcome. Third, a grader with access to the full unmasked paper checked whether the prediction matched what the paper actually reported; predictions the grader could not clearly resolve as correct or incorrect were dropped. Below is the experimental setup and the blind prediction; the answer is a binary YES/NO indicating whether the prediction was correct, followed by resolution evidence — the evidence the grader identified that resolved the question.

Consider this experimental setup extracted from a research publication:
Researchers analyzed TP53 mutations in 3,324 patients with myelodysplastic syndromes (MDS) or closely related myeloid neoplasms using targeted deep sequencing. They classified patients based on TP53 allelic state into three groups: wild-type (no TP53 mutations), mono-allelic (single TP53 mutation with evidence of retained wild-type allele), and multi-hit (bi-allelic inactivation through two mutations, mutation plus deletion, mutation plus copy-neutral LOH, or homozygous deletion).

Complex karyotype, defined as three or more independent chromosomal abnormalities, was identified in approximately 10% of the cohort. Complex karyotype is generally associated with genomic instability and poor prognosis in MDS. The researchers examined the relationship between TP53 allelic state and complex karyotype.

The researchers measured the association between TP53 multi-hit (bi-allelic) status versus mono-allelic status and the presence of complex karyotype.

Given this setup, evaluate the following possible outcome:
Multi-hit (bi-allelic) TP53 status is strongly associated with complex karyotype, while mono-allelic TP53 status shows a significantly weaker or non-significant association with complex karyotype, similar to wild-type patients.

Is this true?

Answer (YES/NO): YES